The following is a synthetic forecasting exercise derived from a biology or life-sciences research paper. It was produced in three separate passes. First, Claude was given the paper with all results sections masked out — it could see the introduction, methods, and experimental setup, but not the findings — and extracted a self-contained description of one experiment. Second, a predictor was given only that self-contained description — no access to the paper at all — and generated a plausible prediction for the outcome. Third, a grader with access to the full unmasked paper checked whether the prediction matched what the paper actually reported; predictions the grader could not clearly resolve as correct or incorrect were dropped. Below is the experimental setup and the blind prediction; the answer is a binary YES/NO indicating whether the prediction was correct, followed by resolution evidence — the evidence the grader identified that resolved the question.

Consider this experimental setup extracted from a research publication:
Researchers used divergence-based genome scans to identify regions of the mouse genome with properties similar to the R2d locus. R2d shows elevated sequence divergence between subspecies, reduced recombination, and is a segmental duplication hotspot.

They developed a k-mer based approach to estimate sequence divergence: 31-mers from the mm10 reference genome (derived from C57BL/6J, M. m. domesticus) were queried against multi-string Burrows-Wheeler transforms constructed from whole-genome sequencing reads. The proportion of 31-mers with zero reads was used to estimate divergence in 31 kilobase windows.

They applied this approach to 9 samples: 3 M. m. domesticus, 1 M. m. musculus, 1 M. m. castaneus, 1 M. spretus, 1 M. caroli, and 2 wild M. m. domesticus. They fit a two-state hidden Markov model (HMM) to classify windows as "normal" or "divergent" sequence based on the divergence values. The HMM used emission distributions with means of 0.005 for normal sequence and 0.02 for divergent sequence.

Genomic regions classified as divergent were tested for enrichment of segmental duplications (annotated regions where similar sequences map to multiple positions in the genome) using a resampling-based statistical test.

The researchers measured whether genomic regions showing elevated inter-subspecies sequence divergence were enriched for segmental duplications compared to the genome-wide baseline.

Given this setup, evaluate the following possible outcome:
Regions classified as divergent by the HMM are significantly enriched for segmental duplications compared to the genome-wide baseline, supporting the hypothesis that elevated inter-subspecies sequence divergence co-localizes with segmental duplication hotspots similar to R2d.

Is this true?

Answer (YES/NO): YES